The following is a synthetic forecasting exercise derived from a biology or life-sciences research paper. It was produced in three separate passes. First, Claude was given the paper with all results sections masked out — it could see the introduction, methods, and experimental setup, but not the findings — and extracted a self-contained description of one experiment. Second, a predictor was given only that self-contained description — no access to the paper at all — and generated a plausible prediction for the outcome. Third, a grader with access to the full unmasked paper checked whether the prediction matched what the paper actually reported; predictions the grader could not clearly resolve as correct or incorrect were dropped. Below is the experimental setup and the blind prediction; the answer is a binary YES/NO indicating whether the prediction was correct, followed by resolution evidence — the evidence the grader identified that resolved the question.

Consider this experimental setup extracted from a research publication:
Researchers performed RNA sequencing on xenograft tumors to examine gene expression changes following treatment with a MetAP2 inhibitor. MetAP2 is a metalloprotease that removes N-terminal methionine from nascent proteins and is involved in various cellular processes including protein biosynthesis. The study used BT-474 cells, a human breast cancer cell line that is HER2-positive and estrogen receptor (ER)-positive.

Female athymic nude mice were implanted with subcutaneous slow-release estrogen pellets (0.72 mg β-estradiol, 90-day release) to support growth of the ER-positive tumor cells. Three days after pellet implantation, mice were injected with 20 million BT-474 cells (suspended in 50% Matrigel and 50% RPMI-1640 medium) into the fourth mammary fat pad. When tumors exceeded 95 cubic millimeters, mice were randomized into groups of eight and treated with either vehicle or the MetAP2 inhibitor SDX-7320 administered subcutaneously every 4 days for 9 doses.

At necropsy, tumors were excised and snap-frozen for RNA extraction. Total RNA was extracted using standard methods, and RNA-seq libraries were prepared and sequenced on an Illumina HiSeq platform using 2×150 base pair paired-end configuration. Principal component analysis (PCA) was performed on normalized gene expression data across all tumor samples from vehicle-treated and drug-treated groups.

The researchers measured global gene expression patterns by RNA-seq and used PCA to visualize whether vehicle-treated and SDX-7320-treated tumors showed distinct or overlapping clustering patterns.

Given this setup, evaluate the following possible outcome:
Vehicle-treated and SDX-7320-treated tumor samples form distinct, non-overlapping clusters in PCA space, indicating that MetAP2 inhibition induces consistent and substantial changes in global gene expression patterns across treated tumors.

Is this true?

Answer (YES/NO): YES